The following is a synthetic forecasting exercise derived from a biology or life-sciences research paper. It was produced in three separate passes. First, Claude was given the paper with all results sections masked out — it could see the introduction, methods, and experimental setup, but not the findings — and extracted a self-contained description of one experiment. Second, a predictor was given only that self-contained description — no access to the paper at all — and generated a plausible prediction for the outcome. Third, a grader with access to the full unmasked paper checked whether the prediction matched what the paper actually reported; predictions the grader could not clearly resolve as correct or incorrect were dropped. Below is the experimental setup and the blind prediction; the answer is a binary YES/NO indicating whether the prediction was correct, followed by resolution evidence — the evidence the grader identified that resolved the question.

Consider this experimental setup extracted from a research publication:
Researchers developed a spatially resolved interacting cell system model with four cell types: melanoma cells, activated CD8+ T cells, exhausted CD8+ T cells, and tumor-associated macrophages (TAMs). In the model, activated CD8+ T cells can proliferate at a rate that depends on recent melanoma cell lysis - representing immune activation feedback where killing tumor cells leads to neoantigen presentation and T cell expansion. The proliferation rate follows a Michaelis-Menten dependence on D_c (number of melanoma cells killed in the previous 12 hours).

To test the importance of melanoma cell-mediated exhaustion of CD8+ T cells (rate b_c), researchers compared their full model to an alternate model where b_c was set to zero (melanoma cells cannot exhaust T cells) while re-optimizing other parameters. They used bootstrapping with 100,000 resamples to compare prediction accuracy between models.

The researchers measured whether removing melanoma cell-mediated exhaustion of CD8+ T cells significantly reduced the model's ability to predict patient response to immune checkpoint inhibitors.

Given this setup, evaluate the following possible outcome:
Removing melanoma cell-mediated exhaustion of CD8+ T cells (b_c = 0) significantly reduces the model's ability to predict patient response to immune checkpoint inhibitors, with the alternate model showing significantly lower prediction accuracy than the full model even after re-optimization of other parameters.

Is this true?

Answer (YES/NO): NO